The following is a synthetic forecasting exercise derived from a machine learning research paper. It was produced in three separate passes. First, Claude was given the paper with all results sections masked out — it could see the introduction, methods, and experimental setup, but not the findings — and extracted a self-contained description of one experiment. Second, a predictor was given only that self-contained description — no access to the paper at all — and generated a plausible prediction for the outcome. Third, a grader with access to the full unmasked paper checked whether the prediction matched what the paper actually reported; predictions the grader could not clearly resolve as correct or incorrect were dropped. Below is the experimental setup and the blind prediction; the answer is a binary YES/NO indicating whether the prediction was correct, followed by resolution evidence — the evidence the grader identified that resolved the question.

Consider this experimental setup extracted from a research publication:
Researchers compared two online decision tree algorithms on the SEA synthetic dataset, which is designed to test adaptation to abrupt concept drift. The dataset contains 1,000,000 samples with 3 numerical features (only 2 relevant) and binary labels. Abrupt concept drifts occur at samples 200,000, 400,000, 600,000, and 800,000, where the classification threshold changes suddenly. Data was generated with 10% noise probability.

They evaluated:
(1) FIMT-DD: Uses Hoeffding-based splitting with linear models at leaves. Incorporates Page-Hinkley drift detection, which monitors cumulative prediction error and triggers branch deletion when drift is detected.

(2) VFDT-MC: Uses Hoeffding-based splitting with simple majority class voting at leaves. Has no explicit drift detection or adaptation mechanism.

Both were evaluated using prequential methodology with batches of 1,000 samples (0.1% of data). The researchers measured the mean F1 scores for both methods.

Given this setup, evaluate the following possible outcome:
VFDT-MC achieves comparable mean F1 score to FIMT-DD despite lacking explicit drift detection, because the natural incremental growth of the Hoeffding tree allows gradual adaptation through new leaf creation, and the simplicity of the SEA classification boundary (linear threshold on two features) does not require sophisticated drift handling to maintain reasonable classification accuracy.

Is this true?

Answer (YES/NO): NO